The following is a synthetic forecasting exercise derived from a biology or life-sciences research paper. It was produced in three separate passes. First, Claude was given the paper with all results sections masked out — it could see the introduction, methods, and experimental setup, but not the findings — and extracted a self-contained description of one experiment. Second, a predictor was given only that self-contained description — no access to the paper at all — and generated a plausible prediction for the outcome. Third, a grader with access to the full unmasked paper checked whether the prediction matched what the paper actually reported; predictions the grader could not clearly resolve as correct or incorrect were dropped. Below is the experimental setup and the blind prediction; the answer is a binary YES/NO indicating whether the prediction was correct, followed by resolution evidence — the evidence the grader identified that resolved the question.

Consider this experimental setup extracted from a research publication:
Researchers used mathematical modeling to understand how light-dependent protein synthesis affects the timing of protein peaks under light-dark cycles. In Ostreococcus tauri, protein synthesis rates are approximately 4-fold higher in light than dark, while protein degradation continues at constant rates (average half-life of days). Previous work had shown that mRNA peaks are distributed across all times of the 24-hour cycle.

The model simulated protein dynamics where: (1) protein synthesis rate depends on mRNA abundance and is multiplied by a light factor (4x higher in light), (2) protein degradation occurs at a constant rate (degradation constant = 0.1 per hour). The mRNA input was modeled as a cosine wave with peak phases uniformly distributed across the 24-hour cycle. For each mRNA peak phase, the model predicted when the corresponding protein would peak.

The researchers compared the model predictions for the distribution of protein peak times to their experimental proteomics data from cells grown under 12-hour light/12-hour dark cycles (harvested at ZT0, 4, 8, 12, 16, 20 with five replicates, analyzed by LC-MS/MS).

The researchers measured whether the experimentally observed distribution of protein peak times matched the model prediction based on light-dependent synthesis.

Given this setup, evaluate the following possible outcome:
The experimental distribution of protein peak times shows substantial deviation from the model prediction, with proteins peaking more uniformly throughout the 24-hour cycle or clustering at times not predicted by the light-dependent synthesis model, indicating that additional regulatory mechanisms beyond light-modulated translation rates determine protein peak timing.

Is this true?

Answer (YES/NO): NO